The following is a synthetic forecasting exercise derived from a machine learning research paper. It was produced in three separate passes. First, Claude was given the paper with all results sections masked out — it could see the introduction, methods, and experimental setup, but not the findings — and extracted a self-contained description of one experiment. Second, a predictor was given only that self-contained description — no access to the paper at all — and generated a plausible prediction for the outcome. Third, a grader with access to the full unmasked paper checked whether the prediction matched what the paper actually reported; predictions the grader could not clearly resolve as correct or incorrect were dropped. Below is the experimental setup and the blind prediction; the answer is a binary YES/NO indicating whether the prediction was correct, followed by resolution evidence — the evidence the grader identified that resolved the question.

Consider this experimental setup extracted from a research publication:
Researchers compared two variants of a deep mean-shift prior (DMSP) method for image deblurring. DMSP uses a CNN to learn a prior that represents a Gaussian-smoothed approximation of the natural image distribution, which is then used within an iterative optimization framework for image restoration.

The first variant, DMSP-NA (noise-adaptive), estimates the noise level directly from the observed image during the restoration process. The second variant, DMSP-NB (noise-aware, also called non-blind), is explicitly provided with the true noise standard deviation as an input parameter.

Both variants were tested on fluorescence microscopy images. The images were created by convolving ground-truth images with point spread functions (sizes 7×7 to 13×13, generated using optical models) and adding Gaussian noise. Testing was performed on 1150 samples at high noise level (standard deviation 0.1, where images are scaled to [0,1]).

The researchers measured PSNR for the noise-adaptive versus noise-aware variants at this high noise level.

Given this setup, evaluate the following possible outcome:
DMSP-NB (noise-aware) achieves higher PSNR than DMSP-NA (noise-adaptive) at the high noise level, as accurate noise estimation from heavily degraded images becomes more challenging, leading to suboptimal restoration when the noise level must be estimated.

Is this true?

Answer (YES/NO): NO